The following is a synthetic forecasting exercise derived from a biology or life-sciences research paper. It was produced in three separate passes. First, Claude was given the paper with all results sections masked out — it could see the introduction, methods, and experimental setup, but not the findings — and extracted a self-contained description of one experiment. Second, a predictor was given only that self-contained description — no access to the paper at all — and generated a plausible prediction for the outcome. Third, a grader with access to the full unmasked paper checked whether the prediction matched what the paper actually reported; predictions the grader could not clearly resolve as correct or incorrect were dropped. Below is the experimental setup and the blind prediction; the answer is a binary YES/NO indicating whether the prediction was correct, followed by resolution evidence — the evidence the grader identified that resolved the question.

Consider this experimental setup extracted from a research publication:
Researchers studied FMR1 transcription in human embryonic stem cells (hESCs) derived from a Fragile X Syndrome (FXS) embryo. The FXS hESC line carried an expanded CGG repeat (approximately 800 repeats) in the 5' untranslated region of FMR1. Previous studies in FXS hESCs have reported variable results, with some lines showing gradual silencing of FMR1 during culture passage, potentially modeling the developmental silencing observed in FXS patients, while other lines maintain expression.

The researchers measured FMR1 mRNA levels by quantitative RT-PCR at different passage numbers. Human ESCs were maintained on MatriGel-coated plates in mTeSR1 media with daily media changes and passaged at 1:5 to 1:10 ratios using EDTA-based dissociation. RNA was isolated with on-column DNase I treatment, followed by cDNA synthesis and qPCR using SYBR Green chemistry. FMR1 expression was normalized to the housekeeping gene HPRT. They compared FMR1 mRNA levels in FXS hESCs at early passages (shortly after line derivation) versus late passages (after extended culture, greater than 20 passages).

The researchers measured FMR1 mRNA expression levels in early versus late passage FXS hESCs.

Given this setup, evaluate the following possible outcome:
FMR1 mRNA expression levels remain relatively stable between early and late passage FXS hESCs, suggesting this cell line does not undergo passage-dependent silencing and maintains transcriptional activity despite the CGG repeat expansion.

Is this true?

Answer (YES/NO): NO